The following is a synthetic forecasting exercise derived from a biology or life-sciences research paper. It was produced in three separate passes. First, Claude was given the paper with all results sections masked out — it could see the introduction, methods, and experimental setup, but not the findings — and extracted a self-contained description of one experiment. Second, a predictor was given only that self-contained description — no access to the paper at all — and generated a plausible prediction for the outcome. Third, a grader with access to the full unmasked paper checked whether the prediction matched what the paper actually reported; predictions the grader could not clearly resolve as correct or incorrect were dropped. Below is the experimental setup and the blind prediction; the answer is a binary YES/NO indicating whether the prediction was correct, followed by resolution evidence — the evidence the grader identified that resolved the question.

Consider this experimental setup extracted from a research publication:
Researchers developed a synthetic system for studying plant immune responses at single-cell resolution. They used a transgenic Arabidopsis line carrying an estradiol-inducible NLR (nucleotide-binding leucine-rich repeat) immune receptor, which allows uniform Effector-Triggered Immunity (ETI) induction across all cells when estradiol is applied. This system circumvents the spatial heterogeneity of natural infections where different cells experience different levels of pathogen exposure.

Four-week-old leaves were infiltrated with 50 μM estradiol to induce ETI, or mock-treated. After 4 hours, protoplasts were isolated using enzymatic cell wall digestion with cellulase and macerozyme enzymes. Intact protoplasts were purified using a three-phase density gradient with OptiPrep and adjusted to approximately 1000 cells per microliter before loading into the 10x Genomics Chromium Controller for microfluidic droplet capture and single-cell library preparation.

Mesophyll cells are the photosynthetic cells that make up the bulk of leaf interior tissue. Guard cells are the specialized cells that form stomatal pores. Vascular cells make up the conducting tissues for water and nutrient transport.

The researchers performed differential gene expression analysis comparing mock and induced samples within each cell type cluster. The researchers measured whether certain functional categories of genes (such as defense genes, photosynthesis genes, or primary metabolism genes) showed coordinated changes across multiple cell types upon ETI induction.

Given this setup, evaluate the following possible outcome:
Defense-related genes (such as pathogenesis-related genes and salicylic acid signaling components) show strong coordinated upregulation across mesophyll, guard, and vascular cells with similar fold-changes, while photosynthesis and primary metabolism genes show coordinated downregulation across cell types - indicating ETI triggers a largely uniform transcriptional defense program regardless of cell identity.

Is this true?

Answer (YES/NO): NO